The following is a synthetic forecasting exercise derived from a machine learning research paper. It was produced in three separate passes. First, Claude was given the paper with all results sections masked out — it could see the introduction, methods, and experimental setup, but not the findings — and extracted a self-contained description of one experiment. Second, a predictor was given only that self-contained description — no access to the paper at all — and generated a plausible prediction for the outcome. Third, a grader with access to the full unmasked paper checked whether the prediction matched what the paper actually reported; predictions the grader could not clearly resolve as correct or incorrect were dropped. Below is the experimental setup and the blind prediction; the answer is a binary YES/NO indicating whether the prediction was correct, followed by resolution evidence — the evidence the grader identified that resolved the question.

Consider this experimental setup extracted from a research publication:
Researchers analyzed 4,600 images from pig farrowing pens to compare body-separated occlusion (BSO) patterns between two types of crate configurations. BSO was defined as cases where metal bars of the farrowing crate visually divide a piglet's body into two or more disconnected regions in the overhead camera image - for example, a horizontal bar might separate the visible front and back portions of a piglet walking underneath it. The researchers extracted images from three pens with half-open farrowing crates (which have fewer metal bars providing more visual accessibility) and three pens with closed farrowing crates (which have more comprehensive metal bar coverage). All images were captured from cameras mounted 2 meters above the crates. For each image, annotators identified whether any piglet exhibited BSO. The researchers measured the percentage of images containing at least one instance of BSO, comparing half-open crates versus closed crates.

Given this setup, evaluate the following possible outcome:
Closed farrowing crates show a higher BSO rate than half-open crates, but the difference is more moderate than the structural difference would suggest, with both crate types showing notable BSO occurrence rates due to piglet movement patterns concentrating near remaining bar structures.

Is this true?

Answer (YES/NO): YES